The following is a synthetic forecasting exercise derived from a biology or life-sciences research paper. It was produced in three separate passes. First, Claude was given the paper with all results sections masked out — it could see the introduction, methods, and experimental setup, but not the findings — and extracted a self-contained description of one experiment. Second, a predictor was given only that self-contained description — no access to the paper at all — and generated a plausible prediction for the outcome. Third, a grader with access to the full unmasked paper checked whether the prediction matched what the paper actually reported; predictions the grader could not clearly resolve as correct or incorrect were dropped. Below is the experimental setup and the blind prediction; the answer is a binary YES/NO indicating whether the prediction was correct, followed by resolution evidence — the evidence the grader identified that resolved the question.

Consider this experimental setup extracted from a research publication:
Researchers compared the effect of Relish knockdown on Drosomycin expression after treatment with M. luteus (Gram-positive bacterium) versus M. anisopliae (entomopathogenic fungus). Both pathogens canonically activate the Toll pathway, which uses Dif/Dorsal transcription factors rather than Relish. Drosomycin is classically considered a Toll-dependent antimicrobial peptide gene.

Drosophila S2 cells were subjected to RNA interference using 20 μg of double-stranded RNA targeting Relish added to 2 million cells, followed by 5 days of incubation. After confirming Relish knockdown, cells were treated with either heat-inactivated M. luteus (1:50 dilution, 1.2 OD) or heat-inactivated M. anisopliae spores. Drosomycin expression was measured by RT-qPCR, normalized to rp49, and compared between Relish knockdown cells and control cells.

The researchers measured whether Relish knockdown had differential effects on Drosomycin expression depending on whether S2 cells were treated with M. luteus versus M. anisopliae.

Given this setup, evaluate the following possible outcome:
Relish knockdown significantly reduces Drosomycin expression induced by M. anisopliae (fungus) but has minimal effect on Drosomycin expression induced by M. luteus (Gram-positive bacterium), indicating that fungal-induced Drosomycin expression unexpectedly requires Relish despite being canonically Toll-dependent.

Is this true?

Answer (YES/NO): NO